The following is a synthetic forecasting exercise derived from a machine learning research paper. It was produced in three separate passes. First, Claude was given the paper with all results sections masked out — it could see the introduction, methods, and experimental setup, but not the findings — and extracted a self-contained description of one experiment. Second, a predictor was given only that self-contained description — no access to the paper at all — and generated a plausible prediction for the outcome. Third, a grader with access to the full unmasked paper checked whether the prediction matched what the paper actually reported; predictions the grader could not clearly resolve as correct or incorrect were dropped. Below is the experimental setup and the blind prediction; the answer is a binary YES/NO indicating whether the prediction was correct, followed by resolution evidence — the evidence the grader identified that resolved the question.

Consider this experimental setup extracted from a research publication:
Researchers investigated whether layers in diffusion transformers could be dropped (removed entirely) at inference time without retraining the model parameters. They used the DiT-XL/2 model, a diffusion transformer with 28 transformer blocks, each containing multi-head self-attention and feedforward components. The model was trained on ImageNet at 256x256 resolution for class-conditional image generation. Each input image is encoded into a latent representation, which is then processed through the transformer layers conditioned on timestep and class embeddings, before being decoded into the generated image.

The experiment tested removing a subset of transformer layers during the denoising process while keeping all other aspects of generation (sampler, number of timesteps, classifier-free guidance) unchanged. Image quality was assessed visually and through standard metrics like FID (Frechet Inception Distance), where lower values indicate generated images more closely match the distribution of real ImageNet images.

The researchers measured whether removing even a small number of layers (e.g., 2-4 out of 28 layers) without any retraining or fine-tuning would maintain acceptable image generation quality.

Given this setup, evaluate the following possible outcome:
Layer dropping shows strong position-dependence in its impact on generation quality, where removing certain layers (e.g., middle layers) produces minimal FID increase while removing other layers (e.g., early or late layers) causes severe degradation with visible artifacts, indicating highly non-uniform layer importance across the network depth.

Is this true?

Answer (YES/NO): NO